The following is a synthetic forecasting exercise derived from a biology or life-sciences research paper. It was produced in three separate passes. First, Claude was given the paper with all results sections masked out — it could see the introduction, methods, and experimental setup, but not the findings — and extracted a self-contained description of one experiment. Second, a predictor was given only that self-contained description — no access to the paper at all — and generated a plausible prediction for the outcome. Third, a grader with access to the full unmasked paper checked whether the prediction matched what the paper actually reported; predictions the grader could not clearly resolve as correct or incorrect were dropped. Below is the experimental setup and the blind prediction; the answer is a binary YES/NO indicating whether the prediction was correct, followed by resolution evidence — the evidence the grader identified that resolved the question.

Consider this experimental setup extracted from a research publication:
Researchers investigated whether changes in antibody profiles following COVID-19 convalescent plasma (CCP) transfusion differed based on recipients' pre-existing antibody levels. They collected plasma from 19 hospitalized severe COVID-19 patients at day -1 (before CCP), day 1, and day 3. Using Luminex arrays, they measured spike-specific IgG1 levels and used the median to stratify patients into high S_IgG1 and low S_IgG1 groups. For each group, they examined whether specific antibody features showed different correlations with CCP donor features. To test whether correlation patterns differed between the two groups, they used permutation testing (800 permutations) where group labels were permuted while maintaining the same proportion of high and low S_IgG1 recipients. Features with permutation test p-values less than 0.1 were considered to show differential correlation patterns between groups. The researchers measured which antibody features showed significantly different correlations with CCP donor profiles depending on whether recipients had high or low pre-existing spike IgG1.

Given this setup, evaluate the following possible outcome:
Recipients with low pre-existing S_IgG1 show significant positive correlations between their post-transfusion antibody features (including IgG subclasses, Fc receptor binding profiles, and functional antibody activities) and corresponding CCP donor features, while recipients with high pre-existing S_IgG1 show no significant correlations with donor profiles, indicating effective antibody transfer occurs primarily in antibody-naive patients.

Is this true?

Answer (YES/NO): NO